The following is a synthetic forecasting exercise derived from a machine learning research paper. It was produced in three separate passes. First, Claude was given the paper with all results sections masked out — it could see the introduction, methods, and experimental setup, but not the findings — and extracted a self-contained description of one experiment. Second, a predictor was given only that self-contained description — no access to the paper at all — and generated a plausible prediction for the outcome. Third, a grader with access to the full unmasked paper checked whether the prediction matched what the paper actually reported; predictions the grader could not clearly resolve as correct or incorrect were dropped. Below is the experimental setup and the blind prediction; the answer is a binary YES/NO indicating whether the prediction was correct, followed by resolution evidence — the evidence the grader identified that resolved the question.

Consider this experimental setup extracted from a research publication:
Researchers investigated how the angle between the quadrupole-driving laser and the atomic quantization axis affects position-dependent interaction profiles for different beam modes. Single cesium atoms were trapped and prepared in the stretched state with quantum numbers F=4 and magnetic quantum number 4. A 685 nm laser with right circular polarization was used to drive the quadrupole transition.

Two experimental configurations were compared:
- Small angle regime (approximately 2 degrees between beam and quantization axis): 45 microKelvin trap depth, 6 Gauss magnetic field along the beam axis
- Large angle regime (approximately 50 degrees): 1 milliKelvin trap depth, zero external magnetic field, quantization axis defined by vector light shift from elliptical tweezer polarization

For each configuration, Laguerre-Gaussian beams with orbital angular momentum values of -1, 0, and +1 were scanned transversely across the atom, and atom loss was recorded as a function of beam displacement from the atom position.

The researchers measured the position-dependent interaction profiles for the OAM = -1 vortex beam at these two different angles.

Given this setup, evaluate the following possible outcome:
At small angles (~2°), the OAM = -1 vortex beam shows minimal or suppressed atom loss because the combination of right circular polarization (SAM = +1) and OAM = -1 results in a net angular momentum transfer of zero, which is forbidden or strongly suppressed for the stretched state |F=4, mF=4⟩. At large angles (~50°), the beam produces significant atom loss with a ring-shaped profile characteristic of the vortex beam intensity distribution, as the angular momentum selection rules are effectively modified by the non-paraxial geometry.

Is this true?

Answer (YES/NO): NO